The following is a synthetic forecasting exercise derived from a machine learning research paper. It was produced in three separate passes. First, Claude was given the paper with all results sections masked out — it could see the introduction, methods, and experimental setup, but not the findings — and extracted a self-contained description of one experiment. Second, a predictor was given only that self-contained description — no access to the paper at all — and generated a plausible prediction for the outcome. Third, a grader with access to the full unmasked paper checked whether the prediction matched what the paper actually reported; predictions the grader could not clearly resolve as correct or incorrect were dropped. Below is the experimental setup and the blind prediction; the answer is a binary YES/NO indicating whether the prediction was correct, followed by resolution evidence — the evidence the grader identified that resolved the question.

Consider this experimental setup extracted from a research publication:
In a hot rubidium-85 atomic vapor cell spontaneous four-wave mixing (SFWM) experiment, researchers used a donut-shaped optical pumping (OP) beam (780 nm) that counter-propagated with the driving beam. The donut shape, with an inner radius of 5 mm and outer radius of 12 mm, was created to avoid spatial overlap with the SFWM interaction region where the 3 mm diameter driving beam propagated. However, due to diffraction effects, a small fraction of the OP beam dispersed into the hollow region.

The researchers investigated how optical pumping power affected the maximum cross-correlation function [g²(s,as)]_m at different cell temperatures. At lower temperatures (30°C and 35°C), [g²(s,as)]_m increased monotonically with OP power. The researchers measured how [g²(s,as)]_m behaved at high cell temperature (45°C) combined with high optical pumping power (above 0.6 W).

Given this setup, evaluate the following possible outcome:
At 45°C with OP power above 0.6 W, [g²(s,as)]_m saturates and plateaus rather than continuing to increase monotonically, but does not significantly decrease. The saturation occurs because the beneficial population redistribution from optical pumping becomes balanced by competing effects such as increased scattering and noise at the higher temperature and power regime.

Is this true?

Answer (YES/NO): NO